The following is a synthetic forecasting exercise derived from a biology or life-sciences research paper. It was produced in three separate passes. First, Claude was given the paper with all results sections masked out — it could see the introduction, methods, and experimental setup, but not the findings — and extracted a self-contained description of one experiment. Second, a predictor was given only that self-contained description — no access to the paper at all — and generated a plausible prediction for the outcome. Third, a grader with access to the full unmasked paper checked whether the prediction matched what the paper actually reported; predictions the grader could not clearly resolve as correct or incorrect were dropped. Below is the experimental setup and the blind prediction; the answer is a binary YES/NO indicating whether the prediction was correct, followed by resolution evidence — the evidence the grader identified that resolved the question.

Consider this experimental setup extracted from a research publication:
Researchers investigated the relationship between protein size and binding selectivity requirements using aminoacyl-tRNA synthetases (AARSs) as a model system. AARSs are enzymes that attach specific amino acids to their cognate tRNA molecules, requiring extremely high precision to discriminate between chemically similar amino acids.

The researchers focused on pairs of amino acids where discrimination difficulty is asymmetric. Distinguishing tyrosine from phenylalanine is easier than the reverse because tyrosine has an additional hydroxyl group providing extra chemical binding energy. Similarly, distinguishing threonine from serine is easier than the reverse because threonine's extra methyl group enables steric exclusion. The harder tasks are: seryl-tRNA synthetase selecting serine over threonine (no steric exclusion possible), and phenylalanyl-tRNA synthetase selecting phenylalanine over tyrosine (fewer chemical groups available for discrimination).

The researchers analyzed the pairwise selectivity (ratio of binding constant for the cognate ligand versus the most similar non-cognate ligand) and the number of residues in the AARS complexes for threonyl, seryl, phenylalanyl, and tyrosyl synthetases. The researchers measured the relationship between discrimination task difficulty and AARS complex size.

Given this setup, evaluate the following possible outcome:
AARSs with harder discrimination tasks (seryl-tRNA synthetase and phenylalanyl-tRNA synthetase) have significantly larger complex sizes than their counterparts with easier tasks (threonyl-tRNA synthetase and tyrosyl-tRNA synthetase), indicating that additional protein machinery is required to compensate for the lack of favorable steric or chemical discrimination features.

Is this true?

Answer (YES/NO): YES